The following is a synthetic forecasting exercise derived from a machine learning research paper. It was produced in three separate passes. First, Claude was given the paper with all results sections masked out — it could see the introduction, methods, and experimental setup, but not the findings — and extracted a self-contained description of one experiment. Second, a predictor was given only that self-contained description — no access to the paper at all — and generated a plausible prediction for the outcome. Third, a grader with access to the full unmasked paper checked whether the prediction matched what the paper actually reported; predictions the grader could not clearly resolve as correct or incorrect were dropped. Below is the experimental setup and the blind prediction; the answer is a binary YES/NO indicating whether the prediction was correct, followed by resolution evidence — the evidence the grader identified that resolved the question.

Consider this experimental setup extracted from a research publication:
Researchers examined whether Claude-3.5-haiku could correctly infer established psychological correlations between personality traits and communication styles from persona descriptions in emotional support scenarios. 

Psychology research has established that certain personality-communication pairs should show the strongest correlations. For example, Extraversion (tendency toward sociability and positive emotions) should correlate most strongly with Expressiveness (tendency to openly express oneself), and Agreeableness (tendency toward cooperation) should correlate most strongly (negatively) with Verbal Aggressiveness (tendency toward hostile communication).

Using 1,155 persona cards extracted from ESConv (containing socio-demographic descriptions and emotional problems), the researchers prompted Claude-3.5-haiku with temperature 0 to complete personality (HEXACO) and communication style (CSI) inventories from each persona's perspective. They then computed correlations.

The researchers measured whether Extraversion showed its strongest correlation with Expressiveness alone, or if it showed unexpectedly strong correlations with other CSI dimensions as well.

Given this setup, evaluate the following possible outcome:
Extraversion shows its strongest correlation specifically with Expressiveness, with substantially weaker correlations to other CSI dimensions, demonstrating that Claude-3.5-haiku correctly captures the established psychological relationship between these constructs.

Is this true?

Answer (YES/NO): NO